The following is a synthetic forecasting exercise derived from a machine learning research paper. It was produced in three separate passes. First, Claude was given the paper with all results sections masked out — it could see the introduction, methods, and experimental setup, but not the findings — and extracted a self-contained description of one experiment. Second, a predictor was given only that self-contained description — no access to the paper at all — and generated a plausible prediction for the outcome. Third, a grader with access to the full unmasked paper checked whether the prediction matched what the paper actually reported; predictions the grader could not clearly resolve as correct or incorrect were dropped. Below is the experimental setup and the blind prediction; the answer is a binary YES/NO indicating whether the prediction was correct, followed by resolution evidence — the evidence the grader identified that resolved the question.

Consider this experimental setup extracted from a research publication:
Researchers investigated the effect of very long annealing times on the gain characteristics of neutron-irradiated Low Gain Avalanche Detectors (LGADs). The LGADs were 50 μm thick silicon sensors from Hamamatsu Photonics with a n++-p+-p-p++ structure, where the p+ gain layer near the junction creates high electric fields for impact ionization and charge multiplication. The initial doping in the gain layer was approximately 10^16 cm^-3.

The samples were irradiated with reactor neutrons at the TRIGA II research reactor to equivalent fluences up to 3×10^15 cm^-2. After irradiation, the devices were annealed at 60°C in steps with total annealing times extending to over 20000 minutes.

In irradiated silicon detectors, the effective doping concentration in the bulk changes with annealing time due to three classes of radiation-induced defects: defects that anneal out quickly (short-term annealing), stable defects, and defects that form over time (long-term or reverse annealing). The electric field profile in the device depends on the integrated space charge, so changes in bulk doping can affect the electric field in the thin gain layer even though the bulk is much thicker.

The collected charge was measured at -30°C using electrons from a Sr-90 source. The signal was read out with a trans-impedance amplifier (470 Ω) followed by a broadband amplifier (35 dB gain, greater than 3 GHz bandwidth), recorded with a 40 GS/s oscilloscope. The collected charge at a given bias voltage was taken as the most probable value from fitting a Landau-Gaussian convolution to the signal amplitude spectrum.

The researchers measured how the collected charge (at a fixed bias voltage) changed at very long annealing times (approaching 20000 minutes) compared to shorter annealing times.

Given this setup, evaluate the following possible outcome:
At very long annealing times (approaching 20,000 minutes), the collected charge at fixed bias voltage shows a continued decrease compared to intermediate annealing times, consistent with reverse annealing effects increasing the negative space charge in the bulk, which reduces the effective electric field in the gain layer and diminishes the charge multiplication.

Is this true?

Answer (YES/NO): NO